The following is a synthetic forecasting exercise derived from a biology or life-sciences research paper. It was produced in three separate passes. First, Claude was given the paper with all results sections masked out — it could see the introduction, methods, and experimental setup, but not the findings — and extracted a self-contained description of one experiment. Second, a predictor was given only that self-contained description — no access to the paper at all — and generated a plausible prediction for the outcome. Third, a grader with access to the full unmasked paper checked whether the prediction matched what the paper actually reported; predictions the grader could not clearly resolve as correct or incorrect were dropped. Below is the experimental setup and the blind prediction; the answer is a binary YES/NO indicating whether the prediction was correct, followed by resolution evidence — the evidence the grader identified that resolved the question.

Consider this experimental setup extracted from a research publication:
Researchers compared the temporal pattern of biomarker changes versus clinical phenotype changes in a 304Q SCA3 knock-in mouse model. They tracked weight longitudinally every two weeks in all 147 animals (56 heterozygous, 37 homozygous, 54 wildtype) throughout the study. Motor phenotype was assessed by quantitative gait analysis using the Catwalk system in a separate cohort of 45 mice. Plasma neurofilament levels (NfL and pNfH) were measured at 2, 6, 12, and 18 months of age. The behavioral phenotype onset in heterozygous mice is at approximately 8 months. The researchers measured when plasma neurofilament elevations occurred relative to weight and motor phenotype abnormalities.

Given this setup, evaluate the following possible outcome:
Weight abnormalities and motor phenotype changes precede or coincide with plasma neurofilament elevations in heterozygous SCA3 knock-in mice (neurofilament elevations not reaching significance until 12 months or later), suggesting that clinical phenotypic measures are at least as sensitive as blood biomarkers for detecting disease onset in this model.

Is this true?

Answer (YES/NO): NO